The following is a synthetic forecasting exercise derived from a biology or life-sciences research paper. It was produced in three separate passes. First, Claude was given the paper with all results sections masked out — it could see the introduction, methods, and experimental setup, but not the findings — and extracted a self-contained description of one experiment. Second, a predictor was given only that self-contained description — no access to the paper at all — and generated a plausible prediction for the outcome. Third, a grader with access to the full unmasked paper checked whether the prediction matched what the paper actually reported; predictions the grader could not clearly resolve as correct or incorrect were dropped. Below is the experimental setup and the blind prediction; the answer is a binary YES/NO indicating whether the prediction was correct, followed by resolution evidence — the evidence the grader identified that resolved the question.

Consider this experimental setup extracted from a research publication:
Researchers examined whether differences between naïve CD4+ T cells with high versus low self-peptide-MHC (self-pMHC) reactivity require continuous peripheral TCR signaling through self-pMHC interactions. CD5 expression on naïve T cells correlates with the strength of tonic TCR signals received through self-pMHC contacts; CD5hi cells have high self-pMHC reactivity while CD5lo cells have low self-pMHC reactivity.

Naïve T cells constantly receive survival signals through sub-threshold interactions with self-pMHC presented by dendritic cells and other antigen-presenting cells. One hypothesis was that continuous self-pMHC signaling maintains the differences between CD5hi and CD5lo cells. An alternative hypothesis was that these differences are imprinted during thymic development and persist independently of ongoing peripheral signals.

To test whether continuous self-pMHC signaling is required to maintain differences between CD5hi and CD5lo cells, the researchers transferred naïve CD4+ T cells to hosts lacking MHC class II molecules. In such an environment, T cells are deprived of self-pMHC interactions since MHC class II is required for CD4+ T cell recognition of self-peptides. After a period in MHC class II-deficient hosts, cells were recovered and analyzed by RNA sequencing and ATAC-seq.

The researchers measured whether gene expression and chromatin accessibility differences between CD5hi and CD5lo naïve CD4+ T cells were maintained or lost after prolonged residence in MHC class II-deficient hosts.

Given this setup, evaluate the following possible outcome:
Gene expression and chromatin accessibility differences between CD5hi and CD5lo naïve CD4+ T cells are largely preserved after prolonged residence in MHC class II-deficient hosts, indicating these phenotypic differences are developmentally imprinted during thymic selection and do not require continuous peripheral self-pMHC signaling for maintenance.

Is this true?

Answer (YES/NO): NO